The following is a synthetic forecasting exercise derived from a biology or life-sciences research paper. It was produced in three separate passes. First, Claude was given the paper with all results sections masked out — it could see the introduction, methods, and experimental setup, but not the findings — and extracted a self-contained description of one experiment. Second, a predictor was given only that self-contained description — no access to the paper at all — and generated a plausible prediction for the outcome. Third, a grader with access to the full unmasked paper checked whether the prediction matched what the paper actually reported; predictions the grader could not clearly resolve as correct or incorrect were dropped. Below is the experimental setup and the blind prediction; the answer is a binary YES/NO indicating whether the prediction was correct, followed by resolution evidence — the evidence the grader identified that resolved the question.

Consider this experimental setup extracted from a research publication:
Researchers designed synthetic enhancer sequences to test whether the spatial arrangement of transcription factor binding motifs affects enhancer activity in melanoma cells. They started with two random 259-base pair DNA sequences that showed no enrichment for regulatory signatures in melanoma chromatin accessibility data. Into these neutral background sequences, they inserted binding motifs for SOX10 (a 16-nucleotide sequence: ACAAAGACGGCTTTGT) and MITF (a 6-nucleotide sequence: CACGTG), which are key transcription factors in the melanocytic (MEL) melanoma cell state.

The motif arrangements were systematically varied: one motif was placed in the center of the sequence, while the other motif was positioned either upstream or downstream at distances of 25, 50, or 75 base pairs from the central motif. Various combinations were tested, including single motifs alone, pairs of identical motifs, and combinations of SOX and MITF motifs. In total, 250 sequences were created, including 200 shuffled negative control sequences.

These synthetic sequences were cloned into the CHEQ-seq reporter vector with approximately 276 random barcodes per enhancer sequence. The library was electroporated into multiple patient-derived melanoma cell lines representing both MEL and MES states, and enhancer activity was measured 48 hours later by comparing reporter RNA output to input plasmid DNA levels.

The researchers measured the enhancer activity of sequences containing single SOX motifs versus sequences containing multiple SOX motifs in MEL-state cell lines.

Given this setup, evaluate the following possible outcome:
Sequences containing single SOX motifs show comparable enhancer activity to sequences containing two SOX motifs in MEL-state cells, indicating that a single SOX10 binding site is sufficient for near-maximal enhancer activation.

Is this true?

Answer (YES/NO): NO